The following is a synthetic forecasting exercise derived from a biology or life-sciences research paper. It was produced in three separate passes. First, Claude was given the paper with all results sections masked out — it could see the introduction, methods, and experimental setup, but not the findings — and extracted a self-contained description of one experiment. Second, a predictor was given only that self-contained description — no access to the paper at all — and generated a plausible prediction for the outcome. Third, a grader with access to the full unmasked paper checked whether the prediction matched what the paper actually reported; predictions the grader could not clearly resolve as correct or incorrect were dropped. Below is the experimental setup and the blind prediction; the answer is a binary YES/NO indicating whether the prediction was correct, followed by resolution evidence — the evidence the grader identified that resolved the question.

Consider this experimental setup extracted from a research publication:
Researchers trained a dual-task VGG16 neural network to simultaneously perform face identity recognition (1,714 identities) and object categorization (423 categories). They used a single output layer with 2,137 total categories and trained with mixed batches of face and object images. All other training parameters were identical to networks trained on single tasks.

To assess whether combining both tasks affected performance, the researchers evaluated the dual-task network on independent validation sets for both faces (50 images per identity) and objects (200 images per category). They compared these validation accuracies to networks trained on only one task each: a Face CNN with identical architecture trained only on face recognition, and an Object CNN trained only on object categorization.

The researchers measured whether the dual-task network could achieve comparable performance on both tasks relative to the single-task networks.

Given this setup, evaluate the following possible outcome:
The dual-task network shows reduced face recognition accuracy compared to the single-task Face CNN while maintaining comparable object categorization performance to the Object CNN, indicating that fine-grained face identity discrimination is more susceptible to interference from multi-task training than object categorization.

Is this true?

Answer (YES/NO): NO